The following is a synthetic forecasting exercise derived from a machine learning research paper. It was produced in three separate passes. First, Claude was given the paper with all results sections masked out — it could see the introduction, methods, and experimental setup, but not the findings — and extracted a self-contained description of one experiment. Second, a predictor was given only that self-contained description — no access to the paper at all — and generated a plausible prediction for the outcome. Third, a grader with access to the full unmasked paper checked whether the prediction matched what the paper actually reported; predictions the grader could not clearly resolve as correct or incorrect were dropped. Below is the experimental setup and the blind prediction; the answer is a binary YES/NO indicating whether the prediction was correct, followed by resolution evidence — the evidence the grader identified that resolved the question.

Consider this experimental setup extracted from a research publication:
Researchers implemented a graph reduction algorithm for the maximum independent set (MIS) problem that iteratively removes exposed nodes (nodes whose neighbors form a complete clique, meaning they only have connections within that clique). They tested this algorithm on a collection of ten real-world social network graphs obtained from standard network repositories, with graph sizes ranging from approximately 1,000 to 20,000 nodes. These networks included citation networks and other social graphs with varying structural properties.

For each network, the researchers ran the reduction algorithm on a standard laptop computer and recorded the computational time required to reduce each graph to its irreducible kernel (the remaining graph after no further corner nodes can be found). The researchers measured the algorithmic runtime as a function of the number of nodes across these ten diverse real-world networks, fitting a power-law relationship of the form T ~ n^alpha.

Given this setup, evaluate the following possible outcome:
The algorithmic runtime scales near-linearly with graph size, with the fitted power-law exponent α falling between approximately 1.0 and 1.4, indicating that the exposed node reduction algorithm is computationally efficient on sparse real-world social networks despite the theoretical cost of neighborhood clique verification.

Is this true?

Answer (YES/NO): YES